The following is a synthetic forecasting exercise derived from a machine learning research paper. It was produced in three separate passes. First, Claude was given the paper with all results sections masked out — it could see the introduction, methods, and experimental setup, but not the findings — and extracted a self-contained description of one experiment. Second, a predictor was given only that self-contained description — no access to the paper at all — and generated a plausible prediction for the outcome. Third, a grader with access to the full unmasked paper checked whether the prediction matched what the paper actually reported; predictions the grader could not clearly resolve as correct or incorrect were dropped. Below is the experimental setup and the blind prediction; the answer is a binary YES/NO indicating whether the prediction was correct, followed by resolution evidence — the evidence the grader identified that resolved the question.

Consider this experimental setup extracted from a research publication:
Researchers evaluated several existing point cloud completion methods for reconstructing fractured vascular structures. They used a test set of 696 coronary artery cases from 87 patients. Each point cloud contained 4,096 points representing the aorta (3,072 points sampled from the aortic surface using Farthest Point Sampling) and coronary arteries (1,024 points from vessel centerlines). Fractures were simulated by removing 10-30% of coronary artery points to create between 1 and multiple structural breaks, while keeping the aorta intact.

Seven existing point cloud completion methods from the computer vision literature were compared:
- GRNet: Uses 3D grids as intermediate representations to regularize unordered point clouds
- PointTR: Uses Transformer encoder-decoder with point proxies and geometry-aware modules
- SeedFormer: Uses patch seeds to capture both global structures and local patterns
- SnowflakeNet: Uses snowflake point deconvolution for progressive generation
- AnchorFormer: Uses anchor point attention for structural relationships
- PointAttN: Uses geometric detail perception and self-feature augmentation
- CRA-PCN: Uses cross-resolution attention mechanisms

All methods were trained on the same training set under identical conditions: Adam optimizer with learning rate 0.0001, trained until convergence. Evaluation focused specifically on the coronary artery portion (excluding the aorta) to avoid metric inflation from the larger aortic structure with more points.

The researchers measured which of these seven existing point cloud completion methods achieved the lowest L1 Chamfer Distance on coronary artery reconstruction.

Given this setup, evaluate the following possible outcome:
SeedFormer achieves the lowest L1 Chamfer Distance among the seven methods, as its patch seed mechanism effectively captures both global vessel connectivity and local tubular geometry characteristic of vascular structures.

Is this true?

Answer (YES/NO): YES